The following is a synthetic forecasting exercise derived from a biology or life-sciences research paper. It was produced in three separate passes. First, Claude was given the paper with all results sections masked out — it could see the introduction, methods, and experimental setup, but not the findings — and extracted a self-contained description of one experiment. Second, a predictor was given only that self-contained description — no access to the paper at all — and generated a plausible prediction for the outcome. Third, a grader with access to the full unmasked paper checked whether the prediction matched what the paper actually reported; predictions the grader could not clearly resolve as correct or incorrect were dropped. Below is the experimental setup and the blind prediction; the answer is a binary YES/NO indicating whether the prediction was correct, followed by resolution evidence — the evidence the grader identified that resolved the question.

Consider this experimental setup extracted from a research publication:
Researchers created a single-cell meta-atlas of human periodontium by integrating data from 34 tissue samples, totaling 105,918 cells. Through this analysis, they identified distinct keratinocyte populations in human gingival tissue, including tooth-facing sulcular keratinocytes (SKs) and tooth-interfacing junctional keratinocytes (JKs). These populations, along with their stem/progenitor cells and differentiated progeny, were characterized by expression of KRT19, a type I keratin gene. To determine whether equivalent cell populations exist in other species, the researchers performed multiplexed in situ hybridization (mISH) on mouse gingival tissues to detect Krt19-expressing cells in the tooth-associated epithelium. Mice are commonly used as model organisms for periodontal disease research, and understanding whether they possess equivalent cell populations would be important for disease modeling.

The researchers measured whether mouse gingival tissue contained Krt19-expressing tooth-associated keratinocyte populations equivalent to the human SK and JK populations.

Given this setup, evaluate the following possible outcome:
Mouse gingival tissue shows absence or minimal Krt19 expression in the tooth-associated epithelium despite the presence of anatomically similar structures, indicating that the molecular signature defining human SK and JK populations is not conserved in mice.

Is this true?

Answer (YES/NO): YES